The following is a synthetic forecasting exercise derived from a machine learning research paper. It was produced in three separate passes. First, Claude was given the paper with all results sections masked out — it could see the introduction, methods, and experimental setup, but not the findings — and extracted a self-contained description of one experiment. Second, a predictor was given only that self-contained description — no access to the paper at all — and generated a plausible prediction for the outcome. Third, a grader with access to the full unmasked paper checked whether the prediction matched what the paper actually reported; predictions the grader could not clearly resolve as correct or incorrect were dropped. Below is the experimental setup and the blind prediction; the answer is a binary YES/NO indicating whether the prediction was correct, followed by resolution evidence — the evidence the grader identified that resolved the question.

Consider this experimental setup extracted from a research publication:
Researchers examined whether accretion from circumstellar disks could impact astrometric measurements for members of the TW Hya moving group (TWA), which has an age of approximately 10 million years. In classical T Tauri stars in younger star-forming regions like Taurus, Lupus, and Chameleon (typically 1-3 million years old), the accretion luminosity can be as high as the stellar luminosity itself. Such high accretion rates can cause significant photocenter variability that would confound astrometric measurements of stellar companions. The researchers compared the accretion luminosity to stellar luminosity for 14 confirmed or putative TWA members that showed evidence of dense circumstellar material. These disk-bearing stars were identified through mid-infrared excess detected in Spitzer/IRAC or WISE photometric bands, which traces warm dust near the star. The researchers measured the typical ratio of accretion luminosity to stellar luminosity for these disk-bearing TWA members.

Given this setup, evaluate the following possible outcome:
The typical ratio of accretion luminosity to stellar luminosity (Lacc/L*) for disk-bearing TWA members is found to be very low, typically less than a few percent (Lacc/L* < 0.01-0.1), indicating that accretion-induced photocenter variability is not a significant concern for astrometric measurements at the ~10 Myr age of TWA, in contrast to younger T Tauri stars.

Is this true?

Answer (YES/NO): YES